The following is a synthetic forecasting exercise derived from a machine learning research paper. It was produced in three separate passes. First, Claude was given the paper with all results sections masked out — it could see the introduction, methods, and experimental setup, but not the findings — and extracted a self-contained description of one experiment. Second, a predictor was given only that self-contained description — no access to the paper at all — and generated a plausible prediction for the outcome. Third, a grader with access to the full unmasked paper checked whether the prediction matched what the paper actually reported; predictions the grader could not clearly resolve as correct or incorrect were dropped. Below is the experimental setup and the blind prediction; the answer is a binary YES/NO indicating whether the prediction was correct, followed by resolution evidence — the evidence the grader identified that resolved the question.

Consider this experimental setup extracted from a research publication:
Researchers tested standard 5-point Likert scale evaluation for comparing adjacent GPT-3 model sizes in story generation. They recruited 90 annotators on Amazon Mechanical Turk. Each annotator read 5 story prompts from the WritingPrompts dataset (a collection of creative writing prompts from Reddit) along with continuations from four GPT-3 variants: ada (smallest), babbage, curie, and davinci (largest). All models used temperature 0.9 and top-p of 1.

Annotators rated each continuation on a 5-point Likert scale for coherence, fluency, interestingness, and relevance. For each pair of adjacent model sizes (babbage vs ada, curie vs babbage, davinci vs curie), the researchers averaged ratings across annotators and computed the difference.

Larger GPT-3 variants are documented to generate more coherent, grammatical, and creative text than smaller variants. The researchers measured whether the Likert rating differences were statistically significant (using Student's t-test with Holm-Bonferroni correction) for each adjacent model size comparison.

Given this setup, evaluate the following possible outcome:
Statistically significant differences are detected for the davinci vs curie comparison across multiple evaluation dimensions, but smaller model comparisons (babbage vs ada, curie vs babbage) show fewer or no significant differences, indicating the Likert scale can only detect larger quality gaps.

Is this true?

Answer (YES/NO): NO